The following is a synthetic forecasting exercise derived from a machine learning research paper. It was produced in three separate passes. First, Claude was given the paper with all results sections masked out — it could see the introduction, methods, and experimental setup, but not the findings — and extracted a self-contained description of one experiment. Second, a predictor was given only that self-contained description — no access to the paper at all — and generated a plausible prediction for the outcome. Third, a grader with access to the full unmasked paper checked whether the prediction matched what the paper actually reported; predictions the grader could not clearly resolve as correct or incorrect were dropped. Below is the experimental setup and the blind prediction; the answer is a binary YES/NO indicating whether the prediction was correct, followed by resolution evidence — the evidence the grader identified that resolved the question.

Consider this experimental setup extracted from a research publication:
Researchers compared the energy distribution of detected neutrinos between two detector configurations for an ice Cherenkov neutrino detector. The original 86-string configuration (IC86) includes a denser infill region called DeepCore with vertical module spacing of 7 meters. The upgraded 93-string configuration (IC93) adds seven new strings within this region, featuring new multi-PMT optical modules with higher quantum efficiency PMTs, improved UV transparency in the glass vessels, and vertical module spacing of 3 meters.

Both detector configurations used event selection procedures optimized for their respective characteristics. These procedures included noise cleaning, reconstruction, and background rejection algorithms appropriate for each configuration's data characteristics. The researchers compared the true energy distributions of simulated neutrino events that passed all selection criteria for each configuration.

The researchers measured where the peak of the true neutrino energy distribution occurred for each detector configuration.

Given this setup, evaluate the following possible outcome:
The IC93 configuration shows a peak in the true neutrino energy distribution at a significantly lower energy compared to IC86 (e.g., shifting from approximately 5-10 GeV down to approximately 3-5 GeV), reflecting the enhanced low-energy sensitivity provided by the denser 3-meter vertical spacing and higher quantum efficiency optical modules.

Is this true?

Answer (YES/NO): NO